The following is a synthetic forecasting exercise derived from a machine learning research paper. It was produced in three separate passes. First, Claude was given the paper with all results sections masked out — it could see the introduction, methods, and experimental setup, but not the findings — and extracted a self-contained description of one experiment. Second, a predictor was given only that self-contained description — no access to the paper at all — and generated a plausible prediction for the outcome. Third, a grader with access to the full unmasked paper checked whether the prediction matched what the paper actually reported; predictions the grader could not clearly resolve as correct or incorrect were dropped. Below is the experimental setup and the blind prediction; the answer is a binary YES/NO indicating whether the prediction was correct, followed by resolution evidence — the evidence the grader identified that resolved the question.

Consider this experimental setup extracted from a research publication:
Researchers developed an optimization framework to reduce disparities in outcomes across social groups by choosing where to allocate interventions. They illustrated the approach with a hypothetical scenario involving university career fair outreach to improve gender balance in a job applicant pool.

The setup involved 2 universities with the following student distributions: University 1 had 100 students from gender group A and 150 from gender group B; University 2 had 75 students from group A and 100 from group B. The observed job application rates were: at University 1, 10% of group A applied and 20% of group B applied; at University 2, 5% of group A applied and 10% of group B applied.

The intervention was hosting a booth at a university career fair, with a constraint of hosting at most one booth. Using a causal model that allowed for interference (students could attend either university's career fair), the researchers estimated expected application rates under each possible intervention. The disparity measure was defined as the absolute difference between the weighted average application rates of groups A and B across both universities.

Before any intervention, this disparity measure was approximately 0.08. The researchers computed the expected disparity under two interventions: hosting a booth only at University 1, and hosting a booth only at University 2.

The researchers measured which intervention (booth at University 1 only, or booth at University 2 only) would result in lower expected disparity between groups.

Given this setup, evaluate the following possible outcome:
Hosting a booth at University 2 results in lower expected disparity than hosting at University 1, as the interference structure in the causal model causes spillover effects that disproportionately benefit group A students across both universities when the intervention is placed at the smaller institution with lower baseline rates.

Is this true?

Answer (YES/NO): YES